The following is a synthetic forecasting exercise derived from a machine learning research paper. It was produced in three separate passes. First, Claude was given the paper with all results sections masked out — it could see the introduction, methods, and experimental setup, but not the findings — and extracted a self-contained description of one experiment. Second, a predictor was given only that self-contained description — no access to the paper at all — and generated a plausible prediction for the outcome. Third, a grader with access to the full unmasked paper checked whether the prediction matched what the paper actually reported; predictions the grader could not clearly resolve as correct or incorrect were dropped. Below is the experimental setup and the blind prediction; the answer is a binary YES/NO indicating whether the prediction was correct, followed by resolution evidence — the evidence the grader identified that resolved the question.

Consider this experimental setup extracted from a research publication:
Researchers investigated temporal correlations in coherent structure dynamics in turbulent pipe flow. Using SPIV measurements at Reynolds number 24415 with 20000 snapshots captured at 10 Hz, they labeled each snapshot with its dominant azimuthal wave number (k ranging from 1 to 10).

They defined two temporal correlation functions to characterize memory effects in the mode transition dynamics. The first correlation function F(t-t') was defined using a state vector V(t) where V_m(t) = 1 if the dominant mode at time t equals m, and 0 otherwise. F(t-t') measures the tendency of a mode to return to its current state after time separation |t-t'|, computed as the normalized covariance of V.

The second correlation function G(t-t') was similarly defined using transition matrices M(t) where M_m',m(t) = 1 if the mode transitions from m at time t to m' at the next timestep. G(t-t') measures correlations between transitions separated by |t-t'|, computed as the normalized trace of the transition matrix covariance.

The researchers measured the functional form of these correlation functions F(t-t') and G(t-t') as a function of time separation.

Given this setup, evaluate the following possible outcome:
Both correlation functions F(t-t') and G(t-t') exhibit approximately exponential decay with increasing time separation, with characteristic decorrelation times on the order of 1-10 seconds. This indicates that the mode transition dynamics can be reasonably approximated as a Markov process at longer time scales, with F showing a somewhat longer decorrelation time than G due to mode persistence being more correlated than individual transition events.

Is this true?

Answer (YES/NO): NO